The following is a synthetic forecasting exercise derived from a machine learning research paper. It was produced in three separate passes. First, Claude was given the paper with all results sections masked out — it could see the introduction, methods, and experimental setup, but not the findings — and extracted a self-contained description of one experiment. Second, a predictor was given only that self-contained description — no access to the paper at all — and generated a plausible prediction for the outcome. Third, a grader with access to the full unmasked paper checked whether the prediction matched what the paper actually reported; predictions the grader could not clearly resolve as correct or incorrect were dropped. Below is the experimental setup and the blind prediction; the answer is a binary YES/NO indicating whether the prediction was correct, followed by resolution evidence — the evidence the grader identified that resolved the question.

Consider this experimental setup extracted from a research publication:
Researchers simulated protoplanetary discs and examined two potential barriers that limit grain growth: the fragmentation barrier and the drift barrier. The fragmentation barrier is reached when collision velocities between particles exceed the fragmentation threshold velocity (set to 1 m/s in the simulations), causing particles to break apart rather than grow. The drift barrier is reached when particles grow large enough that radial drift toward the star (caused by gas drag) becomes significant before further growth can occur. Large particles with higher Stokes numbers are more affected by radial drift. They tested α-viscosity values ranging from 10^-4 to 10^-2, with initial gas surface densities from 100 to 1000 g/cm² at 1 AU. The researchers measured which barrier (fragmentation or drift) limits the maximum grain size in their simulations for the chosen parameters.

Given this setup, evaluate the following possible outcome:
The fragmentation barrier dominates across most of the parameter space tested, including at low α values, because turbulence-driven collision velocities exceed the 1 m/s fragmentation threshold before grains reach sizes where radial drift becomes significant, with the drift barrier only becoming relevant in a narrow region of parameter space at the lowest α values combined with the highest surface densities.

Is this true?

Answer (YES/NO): NO